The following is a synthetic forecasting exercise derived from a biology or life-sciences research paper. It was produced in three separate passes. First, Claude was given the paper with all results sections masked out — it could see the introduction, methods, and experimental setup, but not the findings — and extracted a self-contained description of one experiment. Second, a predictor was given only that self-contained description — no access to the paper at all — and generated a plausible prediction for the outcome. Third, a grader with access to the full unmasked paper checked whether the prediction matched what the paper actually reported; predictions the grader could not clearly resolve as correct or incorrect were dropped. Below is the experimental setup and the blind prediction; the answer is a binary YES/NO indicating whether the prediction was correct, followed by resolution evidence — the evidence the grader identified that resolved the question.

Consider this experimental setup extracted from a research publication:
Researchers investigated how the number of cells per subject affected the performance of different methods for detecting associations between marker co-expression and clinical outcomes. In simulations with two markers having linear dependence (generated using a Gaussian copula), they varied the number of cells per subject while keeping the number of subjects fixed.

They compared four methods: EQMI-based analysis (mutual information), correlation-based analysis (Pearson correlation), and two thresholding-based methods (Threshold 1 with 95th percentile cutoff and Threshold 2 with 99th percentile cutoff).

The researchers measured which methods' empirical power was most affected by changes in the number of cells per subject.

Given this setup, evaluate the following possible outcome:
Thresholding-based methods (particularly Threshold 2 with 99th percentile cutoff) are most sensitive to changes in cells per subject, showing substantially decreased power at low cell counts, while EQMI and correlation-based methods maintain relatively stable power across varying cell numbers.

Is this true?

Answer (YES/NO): NO